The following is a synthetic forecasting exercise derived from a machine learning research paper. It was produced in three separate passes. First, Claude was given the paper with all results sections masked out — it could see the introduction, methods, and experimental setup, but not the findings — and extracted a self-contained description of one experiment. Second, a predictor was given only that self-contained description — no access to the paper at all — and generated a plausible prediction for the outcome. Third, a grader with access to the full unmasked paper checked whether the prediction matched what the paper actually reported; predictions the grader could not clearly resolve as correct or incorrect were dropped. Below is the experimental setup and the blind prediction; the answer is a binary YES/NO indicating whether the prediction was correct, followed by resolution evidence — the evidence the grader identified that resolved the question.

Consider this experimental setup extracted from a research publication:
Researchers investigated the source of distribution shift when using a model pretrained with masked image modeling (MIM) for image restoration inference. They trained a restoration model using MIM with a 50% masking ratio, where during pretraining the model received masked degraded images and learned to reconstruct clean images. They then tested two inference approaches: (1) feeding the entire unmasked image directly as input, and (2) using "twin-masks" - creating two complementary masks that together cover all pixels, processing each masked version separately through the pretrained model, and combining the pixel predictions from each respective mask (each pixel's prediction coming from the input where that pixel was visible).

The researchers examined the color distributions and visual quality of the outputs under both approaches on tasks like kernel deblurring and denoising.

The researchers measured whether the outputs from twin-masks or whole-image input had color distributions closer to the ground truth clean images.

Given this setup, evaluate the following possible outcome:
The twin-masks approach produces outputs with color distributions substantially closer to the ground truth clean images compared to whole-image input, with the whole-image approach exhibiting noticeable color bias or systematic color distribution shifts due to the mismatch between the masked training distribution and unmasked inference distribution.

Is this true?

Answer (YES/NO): YES